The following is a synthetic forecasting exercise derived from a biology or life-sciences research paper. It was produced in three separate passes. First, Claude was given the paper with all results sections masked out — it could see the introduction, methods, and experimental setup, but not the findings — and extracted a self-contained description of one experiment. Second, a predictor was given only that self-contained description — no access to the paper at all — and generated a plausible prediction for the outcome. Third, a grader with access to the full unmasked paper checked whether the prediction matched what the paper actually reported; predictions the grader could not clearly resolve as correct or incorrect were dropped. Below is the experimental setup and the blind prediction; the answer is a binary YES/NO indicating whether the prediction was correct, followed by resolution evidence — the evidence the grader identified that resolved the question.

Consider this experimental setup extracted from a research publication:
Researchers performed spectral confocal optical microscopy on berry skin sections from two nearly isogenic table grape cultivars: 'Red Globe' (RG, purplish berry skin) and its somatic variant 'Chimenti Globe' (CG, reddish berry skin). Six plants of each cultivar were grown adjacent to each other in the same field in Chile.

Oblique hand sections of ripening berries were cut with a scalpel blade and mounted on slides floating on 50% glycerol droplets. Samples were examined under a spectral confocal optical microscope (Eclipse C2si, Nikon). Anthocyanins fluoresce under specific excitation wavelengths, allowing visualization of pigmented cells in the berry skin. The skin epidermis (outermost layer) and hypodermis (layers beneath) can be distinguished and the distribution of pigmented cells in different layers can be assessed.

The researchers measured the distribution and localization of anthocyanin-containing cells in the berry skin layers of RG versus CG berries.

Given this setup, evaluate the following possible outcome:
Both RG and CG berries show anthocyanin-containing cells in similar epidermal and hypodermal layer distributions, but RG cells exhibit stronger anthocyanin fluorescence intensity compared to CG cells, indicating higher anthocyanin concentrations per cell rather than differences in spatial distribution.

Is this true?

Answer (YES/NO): NO